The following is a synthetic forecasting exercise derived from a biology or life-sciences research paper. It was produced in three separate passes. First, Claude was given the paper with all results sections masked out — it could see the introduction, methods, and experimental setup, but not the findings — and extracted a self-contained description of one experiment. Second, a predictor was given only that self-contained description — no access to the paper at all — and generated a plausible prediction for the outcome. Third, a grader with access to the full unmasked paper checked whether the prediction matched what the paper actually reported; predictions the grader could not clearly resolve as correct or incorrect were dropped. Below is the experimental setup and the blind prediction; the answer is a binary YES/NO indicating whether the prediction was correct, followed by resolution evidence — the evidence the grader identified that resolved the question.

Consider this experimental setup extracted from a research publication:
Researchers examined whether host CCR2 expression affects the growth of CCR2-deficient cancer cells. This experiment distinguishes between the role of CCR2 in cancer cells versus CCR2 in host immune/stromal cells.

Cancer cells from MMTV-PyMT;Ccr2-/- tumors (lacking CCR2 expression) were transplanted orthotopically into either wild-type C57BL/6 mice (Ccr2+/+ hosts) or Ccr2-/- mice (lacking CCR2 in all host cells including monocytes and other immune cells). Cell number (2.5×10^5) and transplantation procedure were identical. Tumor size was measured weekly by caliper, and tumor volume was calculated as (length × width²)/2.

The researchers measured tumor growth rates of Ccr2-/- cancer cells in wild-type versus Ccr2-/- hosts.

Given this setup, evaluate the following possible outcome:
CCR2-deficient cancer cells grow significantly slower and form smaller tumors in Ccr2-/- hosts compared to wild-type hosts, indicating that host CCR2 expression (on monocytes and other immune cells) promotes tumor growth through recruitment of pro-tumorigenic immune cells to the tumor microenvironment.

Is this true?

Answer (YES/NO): NO